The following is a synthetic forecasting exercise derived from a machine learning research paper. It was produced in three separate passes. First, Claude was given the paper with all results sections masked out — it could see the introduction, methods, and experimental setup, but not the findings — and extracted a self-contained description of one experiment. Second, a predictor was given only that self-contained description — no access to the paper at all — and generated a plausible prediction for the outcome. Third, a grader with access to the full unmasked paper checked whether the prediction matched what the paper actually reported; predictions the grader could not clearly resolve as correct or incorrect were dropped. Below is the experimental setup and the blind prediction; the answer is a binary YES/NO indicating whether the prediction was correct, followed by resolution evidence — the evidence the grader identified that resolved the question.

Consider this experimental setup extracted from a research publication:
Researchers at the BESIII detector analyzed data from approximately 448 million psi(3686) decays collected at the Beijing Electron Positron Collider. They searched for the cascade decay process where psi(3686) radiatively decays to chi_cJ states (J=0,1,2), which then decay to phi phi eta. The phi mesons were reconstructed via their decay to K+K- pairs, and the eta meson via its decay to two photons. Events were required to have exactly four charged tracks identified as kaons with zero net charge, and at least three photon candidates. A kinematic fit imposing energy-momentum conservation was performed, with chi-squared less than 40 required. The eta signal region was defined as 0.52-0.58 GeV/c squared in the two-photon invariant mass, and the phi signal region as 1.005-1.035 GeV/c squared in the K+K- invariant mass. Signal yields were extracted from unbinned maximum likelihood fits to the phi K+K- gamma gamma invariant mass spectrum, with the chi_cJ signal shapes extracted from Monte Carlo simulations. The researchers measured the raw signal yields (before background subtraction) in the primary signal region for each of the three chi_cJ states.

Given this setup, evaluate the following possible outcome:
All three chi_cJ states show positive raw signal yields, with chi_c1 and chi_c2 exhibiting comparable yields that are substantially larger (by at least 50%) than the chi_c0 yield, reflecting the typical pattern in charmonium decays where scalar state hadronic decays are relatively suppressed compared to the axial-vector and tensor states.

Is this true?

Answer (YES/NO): NO